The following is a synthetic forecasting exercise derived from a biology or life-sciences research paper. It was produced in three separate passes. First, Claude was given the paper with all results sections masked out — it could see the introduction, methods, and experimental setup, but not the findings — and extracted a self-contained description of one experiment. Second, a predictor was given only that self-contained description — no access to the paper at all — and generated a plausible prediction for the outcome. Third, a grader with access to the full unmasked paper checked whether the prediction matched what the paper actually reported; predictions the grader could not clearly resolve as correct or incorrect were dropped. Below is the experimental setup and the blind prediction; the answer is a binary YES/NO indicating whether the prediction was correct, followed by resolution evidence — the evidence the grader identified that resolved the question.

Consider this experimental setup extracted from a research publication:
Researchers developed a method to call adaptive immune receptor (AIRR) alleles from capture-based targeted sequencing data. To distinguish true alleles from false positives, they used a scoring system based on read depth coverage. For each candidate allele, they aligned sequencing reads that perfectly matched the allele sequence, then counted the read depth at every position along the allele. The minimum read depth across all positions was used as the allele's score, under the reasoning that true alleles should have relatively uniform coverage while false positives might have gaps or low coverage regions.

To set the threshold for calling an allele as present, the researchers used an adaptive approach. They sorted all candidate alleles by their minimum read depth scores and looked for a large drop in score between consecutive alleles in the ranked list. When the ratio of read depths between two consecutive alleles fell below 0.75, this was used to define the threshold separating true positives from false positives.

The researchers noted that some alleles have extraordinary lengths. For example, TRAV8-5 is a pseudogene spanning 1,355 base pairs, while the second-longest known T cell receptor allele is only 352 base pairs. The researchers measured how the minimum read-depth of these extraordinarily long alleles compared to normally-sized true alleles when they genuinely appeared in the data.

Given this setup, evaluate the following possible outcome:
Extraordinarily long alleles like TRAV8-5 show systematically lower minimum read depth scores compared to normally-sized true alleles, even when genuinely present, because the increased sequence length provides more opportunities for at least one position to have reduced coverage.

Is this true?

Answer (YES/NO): YES